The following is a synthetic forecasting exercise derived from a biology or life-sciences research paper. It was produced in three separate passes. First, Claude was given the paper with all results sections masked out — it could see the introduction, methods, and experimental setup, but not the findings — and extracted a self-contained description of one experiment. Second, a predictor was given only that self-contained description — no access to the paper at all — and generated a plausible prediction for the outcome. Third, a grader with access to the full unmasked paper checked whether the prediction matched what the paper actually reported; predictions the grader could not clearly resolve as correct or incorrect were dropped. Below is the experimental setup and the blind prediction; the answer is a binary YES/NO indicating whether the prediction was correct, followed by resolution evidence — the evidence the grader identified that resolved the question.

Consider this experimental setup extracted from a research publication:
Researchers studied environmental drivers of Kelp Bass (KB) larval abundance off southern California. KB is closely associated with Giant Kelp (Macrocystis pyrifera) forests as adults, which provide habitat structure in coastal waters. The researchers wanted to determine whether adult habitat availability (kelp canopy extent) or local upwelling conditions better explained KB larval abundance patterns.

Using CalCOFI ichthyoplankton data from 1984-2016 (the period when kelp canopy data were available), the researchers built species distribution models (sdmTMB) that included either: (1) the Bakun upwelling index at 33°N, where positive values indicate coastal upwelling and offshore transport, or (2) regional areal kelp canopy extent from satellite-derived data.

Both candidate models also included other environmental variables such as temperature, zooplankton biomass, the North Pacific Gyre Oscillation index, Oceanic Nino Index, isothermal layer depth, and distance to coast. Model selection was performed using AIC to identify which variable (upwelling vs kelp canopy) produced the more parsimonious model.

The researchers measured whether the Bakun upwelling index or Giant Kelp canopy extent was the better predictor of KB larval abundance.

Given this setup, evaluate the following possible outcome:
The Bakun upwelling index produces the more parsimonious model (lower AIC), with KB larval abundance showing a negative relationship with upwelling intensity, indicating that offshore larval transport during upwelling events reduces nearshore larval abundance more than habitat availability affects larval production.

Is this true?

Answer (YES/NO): NO